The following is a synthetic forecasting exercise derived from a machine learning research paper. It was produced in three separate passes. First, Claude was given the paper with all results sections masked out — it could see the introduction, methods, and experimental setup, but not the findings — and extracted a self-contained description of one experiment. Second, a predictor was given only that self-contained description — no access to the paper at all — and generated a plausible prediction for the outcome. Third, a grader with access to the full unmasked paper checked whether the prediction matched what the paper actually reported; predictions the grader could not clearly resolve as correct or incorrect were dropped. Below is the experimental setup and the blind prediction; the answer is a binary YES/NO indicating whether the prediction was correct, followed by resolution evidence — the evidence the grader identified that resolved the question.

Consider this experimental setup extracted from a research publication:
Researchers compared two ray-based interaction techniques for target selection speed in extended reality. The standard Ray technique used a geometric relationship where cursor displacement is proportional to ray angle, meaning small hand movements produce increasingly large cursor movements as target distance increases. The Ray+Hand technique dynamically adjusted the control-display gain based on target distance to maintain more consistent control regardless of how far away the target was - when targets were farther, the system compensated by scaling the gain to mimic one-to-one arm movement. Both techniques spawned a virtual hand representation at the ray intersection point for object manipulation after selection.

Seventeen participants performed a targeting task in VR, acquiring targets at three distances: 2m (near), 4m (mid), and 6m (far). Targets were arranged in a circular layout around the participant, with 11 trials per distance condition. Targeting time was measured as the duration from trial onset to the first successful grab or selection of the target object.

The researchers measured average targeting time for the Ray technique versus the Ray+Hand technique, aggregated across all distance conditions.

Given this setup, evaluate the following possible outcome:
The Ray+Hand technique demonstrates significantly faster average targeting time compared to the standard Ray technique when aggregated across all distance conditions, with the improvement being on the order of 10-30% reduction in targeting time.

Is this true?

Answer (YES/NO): NO